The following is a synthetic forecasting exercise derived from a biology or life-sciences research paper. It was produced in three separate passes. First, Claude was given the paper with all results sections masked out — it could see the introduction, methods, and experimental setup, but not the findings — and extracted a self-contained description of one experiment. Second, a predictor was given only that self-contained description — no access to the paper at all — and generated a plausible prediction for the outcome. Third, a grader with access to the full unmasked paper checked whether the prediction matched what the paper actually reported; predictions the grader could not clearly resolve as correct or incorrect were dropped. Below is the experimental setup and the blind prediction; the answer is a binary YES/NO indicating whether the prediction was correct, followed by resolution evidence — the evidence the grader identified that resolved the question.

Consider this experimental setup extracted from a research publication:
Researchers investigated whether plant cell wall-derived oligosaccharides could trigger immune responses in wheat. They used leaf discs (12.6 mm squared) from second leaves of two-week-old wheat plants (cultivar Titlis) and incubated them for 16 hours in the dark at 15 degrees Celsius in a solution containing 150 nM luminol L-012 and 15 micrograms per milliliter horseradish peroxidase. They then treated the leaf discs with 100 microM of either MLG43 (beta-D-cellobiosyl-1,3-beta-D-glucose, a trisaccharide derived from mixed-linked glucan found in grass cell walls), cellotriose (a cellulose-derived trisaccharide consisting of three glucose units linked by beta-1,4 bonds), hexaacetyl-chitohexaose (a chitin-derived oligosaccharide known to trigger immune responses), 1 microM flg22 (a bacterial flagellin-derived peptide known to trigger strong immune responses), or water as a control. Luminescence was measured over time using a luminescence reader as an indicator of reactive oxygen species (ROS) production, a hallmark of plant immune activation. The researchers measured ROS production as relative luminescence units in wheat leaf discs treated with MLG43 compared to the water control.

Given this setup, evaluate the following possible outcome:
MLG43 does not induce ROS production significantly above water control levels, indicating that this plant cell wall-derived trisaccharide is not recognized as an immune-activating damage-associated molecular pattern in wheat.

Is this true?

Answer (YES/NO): NO